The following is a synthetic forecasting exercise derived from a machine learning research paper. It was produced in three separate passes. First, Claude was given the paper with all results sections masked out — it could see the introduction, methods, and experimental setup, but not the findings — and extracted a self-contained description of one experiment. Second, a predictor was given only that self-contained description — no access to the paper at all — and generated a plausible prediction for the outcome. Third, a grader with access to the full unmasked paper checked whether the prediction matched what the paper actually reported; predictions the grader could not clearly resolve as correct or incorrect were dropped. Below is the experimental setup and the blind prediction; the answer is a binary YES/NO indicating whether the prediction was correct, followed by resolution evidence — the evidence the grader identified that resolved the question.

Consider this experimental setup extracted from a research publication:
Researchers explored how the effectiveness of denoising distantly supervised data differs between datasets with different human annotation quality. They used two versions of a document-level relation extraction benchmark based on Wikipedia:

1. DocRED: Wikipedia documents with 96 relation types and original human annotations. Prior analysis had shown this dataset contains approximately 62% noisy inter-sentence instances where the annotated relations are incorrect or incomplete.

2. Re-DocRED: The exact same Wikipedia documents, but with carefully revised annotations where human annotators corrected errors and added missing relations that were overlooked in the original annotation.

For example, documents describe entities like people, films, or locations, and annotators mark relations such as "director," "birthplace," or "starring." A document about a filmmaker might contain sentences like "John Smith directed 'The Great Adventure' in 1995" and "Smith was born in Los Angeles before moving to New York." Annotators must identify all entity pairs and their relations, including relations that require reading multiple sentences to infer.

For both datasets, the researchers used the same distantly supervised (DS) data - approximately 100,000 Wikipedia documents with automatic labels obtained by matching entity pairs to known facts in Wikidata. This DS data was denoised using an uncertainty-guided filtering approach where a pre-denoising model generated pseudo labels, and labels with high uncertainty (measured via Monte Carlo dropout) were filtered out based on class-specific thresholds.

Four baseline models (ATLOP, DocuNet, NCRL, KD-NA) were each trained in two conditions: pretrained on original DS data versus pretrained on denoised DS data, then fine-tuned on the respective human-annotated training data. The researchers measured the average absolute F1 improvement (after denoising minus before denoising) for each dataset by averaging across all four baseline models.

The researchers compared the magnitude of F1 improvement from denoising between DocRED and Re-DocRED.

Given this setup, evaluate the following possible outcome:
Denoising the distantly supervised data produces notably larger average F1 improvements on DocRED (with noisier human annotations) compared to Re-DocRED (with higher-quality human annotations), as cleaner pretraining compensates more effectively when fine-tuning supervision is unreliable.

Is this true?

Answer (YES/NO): NO